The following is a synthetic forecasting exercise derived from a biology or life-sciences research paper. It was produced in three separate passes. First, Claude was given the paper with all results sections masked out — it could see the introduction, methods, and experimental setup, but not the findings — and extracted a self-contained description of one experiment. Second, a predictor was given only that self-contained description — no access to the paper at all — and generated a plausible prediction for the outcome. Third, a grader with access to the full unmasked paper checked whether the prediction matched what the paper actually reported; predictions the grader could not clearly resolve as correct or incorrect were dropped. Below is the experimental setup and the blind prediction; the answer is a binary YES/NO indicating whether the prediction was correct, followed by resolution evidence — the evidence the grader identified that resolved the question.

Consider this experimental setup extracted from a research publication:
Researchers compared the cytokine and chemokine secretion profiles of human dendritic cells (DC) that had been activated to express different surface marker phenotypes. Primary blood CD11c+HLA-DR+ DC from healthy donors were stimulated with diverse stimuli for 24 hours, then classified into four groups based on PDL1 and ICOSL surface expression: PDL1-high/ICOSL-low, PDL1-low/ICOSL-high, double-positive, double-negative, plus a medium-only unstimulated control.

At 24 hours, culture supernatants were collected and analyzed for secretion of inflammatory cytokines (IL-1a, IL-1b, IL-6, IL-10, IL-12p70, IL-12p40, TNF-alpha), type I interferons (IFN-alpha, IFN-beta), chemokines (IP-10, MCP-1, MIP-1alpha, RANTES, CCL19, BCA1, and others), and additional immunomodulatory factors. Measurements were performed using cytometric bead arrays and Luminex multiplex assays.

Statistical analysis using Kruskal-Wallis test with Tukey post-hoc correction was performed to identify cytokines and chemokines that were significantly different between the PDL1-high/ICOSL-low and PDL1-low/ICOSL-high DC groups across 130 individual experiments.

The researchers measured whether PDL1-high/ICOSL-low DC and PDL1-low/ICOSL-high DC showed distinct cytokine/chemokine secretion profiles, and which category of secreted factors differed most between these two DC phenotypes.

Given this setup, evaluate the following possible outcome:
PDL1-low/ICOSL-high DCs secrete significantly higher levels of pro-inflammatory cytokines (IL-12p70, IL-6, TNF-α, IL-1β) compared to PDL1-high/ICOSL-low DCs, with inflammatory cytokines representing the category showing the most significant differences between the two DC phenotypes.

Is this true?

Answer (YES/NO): NO